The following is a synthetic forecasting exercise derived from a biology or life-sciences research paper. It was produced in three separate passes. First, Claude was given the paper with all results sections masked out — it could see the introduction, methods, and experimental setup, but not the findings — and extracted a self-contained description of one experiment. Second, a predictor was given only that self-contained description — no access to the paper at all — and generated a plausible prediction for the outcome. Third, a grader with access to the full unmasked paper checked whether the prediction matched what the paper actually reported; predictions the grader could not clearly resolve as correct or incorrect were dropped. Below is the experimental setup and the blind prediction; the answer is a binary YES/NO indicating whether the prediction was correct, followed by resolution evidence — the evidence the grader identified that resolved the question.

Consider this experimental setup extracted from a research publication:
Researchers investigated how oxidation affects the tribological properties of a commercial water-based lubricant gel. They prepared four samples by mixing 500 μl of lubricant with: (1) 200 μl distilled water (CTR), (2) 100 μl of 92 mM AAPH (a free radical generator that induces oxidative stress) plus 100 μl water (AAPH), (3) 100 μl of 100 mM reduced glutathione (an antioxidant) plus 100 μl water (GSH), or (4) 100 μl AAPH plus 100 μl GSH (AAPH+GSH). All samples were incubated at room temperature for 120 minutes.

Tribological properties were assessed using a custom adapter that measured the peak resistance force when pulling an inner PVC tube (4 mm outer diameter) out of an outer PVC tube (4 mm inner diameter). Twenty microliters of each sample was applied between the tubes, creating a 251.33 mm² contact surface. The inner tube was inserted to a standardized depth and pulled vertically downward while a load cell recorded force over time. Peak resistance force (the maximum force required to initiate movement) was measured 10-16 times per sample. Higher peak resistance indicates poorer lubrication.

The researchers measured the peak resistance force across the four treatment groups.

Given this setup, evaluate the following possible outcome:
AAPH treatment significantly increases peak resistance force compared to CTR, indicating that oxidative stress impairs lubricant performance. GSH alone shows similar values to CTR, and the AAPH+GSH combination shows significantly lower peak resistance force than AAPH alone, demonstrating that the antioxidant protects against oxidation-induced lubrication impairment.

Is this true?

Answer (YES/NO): NO